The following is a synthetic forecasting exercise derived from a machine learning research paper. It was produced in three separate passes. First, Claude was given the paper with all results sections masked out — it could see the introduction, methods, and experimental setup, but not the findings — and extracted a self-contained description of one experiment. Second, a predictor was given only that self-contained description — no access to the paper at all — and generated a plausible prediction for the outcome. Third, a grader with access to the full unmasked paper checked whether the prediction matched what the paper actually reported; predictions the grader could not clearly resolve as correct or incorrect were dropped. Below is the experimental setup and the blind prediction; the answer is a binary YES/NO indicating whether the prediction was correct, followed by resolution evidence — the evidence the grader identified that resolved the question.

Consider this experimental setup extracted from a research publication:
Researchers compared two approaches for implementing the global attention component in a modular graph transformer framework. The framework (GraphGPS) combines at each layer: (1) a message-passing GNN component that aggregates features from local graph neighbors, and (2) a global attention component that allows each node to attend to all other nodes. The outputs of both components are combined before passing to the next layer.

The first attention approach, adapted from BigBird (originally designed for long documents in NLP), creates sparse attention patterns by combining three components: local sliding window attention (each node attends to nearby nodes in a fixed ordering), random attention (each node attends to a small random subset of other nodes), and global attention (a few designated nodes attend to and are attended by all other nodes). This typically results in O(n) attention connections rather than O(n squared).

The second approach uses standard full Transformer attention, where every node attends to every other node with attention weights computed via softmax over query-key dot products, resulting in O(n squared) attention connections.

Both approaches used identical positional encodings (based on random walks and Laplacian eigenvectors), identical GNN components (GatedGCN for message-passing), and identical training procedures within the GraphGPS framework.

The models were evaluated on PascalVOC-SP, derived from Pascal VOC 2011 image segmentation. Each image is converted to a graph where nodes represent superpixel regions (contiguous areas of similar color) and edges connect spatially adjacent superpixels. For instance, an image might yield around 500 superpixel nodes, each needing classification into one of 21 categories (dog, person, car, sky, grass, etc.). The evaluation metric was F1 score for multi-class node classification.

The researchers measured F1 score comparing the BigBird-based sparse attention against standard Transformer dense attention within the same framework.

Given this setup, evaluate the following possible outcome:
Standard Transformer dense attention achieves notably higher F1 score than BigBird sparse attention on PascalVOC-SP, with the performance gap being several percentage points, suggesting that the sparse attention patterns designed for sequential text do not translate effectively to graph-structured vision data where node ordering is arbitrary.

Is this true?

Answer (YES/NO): YES